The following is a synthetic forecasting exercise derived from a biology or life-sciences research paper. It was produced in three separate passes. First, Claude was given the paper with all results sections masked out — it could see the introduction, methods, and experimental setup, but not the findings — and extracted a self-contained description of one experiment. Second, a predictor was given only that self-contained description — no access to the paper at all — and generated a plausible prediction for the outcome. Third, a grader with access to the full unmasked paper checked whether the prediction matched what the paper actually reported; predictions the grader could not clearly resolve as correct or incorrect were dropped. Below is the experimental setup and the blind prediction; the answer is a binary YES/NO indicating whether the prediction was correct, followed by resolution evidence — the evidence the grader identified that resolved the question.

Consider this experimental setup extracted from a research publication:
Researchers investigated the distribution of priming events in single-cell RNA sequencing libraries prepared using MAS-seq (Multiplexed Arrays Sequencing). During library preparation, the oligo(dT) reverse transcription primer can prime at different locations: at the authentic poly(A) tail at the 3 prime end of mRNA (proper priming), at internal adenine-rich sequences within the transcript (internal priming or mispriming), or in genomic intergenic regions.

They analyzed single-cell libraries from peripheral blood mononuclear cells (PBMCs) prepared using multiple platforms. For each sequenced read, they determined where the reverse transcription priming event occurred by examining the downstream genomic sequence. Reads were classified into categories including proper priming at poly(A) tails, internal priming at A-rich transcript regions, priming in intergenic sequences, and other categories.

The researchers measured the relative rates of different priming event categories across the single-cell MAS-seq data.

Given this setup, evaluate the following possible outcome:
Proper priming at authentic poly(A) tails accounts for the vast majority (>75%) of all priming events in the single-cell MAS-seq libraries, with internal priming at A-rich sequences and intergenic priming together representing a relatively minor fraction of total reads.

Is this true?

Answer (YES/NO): NO